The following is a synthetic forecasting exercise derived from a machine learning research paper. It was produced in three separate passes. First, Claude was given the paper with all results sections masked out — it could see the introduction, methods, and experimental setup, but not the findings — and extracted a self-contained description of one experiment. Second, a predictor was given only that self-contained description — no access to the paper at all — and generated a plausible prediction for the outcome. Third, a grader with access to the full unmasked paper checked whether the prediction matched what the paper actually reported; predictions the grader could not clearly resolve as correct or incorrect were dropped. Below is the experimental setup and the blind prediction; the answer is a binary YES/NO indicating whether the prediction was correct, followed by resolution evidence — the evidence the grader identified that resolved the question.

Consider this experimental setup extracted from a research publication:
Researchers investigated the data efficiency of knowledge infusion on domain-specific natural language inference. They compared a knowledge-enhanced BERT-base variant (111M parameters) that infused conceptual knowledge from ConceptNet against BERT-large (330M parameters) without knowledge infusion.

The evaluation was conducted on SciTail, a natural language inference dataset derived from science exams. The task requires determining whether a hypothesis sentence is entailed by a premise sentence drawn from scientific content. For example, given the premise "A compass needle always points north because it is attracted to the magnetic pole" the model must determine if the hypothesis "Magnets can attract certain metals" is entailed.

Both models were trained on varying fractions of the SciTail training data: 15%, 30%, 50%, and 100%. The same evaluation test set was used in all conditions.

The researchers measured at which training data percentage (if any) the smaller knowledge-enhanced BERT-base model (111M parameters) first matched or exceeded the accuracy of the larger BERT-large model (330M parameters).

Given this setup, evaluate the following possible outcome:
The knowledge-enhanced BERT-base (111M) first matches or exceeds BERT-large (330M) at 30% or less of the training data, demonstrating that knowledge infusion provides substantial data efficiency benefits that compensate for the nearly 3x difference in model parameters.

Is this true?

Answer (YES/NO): YES